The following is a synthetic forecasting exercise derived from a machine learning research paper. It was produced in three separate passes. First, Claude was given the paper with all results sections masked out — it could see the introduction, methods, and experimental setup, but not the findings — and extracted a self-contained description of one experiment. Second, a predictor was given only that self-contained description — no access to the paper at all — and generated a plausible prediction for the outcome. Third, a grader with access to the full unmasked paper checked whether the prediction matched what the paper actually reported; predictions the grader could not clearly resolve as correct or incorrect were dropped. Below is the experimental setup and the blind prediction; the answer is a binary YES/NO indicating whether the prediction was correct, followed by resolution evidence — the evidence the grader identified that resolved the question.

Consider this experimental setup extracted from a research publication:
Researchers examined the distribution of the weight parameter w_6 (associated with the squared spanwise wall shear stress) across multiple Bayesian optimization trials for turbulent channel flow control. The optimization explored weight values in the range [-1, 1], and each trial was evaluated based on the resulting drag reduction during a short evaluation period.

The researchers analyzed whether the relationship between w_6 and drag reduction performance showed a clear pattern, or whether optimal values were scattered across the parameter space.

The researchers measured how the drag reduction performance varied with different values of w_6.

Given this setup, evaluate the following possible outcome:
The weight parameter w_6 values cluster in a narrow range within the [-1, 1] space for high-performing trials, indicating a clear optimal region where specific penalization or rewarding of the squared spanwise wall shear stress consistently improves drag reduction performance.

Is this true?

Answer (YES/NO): YES